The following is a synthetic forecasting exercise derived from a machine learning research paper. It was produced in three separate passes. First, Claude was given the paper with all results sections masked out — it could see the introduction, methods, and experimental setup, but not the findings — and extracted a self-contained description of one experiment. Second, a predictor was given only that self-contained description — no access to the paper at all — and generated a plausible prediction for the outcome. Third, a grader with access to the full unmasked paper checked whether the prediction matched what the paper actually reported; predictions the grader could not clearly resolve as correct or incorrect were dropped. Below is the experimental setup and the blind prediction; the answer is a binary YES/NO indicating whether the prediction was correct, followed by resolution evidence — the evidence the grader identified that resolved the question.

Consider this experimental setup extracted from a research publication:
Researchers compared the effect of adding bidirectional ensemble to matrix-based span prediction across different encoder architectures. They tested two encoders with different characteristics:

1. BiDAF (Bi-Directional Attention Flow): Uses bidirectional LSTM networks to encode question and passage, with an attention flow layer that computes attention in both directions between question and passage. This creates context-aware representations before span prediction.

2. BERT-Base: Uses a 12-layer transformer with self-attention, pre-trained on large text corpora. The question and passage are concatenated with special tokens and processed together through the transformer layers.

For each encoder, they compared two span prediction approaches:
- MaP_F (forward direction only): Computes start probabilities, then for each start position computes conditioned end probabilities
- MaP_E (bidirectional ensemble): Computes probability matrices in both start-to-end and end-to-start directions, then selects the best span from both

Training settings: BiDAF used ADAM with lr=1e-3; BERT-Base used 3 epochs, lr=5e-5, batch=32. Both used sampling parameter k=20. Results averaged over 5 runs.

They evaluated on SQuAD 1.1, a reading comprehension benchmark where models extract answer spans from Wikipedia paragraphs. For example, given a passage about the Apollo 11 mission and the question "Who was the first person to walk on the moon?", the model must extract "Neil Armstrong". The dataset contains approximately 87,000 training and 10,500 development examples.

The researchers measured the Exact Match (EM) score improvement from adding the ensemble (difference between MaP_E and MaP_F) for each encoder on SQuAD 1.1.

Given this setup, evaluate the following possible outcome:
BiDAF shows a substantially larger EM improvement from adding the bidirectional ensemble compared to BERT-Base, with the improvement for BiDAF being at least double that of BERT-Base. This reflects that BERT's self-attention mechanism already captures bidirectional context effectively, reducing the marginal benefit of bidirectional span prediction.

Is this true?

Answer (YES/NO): YES